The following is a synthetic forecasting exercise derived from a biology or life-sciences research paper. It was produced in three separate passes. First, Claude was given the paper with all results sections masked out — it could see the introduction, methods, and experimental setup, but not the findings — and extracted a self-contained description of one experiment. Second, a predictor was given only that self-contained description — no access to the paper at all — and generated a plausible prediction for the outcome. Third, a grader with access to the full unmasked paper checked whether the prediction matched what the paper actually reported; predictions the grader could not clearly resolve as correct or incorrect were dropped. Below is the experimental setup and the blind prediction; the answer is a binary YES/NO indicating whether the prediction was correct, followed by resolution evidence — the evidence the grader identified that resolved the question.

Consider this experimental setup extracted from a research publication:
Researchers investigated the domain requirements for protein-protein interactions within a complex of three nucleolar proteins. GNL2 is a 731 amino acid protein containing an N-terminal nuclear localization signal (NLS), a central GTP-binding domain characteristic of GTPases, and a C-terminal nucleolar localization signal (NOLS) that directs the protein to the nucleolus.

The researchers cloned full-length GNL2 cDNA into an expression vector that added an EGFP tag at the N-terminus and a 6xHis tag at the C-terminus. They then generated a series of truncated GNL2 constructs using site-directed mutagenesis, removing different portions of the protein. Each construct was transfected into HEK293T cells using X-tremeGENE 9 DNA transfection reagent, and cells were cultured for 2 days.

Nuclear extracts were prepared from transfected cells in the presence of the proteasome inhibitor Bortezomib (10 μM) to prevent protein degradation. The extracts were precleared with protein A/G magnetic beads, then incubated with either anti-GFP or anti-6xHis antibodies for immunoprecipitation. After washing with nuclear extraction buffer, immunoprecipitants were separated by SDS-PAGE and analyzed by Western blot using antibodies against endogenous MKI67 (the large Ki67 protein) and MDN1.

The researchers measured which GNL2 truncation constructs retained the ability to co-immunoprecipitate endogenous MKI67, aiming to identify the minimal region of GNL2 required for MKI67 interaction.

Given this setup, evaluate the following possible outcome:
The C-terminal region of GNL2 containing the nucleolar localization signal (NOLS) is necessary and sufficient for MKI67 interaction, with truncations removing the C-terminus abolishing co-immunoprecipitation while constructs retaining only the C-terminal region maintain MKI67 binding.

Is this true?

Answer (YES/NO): YES